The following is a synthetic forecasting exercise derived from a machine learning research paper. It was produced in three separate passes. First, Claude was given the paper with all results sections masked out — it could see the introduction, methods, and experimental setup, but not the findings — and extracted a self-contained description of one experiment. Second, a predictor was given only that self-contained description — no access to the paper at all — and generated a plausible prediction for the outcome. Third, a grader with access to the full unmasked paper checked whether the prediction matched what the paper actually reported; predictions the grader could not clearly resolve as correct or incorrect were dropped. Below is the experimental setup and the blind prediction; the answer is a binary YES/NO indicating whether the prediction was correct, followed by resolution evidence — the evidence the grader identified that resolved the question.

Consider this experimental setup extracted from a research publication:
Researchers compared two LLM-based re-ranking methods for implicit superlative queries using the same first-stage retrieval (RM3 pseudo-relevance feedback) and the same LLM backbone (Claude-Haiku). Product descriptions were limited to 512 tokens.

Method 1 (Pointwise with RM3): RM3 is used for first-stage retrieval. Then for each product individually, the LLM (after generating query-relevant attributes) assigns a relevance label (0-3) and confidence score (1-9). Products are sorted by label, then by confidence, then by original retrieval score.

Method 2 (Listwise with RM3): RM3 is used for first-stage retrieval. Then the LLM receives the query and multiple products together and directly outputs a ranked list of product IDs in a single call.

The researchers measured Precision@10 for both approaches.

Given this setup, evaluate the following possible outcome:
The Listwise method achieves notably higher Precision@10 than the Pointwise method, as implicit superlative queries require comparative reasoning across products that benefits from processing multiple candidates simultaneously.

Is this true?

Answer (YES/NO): YES